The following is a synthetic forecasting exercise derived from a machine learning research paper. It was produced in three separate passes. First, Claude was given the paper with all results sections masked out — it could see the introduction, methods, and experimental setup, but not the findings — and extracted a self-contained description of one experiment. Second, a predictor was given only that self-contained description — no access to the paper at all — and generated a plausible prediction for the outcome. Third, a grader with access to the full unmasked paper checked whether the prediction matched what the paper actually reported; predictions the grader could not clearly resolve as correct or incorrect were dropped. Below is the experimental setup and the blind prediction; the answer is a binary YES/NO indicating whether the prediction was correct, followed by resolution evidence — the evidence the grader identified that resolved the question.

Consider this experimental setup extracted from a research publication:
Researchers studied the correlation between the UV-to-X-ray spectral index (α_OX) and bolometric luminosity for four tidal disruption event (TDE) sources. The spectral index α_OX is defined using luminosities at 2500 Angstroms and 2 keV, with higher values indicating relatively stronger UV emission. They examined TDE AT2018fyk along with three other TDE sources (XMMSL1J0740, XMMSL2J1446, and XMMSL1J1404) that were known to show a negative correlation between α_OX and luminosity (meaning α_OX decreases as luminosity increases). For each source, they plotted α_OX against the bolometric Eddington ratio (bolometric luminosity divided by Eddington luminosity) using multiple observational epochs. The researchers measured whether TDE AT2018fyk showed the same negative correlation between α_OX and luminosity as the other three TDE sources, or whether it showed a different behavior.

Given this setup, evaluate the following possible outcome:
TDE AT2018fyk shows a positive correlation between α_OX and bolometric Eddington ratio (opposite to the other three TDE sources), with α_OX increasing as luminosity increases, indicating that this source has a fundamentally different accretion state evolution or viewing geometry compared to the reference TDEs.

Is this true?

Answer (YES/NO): YES